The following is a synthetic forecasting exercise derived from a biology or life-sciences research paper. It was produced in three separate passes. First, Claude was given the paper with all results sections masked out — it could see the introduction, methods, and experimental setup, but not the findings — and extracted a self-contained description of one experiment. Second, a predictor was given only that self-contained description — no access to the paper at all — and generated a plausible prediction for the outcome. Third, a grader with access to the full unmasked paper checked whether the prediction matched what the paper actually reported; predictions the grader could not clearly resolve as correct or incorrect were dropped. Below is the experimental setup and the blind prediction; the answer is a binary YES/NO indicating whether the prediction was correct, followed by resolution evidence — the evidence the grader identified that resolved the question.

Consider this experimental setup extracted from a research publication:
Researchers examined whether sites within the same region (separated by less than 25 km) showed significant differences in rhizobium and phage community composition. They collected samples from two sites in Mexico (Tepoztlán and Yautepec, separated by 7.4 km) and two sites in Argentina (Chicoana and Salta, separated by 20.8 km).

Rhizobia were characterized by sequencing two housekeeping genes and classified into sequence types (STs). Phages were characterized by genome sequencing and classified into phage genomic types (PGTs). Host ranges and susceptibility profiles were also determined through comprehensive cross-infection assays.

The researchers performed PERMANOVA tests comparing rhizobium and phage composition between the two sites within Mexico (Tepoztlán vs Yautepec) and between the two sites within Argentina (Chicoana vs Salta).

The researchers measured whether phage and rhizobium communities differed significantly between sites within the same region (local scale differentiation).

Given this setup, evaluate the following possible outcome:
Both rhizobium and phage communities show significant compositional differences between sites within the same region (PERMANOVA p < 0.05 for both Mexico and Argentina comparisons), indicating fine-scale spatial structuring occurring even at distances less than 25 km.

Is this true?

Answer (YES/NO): NO